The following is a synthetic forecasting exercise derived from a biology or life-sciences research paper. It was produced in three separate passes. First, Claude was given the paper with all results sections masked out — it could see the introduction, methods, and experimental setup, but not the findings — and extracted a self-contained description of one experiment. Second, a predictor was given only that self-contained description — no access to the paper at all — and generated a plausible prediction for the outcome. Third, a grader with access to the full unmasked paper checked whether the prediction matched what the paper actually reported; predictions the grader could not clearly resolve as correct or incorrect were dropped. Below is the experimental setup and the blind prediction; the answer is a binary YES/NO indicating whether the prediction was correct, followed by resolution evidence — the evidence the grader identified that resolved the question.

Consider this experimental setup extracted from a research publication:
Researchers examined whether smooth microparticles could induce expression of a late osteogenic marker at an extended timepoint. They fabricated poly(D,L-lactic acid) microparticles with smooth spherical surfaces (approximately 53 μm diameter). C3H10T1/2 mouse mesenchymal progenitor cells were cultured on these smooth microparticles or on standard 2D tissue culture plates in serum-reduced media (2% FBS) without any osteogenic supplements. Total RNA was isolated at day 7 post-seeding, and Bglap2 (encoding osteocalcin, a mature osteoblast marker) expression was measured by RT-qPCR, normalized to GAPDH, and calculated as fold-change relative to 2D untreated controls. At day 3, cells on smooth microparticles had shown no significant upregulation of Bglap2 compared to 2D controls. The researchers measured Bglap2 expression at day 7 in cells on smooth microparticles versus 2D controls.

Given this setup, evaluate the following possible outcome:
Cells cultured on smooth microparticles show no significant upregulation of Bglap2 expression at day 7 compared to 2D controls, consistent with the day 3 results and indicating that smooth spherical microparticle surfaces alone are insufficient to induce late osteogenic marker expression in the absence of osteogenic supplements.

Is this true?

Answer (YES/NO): NO